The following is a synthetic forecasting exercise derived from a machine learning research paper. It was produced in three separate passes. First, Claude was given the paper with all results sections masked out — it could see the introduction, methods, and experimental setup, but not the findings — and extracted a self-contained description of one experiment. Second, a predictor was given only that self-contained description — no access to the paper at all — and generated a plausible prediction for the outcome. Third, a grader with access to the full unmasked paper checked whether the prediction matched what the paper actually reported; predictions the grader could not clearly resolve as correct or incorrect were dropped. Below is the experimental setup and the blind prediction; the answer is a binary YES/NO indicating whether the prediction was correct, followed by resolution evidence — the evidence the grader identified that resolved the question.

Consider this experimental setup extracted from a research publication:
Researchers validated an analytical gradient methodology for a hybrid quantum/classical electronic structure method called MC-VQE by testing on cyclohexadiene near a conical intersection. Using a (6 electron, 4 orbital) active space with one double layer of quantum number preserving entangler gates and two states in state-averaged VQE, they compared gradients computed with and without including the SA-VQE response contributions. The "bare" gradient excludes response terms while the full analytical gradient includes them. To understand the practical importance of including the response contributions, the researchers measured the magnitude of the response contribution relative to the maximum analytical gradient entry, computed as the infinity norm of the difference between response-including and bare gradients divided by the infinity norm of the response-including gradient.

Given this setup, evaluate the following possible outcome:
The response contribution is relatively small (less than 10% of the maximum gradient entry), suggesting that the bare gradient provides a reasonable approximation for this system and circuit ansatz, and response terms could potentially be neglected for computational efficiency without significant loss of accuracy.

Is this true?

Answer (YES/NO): NO